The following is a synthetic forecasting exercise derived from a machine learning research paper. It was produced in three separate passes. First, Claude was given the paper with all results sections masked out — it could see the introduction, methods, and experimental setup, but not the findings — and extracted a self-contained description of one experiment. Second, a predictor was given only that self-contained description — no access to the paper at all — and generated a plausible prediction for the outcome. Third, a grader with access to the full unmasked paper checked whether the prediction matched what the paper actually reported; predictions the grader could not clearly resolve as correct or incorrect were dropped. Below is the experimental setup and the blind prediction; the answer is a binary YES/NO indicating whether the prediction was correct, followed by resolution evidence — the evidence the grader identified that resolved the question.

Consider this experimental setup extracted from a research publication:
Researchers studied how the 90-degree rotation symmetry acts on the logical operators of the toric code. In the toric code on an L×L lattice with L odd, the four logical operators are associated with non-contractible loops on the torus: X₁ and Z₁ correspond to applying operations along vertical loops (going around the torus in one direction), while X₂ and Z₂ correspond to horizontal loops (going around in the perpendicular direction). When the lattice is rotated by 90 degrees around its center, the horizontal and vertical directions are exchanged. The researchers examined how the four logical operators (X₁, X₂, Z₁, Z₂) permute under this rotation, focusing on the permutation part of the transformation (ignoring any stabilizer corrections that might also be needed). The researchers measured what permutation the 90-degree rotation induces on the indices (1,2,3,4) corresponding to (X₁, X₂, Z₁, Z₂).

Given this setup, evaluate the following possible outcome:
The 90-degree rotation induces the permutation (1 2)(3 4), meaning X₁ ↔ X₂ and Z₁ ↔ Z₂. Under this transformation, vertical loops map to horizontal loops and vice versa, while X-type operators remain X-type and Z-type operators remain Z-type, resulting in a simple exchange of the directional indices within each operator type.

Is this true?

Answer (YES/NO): YES